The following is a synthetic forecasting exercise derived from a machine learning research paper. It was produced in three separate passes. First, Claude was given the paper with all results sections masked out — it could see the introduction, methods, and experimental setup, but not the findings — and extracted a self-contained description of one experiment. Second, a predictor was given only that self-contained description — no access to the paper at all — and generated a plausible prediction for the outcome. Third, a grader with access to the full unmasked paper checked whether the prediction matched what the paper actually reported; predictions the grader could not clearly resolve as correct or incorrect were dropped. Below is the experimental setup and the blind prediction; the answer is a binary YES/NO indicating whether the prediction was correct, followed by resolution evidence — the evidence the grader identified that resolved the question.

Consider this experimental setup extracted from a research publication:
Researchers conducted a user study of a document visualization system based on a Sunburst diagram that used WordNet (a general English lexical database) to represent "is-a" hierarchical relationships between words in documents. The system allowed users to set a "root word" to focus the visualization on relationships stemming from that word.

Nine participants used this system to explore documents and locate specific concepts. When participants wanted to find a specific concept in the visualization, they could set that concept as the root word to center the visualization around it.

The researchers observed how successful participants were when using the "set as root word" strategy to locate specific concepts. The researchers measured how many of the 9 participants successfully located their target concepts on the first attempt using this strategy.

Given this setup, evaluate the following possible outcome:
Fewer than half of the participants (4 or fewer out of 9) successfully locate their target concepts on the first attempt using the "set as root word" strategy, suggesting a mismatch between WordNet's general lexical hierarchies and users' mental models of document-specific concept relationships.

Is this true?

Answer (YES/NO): YES